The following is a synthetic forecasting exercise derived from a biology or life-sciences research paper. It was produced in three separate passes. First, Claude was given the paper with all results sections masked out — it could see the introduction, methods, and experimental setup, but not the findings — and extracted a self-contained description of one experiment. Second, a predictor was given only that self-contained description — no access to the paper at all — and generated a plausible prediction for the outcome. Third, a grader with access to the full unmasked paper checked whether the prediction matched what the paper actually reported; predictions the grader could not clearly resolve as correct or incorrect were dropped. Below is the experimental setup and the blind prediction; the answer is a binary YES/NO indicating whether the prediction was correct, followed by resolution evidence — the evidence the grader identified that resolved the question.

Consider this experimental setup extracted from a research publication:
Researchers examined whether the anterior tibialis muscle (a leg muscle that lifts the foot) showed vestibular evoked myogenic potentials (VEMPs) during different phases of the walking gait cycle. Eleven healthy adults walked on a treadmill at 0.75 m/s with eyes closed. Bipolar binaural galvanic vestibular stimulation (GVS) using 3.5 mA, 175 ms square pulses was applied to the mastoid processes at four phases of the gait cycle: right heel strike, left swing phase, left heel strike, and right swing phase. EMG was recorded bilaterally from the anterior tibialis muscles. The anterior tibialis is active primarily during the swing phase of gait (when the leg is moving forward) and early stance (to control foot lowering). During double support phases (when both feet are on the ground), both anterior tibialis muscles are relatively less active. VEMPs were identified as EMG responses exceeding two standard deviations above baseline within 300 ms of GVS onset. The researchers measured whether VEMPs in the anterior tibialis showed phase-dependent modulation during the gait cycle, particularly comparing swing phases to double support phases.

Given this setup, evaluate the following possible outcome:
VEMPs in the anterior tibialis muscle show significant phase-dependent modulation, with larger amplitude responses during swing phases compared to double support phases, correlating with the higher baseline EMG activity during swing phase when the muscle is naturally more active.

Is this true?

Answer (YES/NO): NO